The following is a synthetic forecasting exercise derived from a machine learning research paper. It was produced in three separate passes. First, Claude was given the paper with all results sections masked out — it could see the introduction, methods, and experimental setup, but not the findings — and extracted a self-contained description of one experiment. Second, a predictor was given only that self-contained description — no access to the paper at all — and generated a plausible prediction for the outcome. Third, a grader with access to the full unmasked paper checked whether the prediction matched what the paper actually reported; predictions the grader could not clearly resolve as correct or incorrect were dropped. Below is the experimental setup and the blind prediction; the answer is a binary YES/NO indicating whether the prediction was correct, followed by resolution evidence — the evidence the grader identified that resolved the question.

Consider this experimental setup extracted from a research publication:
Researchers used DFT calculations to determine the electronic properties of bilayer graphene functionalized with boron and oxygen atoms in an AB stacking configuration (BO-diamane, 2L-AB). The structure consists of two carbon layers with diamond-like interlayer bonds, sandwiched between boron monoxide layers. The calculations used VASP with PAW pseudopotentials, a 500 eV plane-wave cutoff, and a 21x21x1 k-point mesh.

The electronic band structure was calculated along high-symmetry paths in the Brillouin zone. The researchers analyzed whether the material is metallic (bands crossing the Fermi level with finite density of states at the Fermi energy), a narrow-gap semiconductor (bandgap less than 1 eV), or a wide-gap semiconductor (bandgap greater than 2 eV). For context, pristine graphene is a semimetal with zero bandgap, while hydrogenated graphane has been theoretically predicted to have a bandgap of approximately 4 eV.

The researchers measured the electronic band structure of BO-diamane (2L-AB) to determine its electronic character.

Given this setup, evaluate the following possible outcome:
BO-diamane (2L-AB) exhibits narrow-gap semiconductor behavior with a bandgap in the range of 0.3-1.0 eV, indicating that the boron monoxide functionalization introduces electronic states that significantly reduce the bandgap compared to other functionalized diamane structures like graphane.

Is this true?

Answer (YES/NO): NO